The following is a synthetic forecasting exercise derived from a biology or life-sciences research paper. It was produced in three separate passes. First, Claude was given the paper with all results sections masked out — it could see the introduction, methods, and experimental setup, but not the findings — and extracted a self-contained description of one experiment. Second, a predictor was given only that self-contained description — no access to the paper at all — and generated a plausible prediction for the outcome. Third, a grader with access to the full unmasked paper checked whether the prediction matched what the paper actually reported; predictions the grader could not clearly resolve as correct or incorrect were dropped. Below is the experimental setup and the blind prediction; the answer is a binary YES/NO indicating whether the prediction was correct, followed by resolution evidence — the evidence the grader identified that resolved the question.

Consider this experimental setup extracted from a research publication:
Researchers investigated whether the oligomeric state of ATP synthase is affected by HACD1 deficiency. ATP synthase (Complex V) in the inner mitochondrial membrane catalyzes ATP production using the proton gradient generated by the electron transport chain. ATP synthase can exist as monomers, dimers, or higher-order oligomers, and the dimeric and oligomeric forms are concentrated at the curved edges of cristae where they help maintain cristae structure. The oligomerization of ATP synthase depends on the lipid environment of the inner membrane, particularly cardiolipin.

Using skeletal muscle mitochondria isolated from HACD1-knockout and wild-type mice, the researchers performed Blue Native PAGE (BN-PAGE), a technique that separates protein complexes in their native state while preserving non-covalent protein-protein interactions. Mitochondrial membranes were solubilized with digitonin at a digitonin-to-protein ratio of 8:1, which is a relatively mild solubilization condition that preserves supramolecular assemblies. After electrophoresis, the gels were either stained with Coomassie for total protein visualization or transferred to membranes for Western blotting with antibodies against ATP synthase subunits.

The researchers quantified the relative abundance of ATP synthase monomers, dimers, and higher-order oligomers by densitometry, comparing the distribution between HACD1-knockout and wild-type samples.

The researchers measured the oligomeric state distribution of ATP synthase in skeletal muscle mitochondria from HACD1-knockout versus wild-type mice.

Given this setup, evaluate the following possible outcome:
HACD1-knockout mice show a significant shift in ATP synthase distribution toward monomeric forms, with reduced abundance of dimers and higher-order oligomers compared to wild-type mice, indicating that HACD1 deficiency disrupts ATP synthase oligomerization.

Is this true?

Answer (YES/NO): NO